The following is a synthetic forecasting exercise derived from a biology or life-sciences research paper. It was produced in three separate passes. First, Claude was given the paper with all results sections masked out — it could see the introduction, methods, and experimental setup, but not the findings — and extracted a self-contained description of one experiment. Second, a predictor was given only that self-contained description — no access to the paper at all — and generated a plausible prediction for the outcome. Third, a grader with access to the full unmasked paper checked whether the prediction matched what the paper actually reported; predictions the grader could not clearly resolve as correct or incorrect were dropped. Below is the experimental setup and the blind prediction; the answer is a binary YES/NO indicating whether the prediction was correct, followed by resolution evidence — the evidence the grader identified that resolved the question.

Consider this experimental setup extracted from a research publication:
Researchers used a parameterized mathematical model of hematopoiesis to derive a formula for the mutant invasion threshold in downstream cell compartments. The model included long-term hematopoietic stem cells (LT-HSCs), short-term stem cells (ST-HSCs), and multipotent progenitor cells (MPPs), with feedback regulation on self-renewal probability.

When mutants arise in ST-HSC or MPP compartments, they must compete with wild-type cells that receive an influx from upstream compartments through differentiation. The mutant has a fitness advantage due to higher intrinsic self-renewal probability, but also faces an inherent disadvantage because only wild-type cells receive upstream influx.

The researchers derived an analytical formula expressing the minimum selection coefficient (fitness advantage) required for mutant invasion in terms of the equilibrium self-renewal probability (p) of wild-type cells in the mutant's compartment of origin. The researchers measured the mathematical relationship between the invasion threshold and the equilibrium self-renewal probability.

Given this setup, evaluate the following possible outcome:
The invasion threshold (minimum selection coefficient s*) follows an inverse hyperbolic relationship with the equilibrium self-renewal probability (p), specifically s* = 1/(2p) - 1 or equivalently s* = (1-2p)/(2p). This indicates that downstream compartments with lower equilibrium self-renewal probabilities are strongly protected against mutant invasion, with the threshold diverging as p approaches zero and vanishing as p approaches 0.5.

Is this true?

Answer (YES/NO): YES